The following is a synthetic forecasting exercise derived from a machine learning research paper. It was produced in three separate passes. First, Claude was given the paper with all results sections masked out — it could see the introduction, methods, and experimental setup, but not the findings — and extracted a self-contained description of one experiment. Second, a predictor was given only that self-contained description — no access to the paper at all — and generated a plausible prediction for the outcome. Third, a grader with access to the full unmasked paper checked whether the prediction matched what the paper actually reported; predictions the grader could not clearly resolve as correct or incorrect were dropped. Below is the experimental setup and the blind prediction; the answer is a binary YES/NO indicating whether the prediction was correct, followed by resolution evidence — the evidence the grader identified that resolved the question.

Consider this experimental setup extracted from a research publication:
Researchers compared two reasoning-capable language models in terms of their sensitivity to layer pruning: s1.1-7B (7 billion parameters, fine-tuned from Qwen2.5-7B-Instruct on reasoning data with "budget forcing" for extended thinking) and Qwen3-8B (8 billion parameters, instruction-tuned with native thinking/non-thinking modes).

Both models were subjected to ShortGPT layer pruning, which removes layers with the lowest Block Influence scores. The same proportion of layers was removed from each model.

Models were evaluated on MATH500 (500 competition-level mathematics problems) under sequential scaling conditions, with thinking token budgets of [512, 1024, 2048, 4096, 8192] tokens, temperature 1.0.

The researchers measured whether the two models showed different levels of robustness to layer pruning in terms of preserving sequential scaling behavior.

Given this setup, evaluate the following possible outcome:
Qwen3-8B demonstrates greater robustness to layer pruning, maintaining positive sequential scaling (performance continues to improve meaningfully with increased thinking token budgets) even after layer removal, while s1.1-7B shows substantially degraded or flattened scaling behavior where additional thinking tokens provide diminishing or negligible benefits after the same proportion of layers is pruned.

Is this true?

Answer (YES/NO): YES